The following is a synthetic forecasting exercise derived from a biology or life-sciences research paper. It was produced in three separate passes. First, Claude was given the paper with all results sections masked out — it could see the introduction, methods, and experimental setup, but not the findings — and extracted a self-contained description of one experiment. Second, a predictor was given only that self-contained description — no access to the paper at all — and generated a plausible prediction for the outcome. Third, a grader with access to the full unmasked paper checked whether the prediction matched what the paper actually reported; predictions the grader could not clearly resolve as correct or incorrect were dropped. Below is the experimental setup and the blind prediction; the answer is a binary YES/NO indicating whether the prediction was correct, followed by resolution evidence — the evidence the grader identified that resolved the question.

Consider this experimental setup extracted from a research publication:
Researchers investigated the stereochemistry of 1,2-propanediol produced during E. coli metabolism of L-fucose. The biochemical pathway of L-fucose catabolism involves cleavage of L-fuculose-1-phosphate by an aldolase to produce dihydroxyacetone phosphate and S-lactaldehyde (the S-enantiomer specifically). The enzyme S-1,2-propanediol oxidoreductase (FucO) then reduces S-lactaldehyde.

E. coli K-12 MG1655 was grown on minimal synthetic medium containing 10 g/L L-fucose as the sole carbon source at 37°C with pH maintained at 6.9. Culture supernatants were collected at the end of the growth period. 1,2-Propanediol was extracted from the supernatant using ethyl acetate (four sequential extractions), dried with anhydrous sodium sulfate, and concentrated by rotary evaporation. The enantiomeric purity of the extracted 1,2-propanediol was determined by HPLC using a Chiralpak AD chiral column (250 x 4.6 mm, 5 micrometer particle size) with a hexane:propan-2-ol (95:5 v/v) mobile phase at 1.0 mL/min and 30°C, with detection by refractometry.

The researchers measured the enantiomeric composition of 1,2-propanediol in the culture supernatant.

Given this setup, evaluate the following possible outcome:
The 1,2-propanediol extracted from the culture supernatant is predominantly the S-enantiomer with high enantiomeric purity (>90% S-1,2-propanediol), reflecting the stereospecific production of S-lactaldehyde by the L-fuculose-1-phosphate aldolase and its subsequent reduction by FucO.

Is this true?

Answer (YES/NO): YES